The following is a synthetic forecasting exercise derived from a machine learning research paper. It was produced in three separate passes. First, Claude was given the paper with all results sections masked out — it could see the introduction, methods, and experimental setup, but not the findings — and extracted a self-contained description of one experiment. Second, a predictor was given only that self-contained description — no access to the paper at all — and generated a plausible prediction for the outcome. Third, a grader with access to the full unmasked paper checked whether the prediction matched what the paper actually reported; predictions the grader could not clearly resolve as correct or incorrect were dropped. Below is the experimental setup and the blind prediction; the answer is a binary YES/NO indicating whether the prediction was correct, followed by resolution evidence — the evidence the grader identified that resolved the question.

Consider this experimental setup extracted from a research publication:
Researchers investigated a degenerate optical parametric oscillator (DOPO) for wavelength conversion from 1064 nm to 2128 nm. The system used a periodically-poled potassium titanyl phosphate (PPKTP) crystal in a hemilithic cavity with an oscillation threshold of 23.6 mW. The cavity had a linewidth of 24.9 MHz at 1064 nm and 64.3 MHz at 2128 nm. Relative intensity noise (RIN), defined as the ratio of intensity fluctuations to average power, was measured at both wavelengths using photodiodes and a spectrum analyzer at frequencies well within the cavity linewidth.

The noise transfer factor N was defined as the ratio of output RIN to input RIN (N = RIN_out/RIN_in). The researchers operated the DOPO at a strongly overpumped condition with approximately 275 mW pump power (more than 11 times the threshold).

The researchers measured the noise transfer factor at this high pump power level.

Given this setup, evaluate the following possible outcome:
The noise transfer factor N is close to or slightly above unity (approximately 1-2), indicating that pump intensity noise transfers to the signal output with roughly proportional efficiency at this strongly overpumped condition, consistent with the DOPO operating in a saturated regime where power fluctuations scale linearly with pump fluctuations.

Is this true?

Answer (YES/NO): NO